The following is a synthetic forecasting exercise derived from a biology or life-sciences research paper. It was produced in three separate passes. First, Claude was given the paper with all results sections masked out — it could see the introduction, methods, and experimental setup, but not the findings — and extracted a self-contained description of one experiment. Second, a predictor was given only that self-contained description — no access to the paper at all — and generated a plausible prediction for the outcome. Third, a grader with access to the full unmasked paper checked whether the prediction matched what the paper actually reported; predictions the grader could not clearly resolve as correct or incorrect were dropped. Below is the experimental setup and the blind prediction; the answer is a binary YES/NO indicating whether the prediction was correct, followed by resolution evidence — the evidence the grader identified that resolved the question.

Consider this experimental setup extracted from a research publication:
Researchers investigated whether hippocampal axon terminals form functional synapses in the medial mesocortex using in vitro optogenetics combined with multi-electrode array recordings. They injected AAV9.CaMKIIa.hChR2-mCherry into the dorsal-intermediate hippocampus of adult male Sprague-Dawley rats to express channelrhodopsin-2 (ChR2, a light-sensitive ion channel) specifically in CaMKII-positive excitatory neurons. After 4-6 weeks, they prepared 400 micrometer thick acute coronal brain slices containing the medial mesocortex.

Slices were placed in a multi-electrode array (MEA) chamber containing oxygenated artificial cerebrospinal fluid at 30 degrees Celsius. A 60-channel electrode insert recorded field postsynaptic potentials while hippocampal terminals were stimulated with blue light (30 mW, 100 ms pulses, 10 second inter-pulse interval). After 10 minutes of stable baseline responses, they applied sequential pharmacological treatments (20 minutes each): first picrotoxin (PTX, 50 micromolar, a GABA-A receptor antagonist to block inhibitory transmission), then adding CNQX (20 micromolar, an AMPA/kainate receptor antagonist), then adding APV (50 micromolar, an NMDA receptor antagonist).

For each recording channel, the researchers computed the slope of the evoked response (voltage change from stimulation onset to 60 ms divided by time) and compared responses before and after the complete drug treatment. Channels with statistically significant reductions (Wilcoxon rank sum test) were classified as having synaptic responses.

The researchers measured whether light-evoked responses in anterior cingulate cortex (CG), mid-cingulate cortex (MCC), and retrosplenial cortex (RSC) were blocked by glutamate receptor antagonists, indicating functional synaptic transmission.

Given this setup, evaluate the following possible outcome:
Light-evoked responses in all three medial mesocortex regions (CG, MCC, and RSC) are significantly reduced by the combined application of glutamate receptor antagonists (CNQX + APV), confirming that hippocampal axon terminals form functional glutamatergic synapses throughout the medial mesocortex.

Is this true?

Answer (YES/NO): YES